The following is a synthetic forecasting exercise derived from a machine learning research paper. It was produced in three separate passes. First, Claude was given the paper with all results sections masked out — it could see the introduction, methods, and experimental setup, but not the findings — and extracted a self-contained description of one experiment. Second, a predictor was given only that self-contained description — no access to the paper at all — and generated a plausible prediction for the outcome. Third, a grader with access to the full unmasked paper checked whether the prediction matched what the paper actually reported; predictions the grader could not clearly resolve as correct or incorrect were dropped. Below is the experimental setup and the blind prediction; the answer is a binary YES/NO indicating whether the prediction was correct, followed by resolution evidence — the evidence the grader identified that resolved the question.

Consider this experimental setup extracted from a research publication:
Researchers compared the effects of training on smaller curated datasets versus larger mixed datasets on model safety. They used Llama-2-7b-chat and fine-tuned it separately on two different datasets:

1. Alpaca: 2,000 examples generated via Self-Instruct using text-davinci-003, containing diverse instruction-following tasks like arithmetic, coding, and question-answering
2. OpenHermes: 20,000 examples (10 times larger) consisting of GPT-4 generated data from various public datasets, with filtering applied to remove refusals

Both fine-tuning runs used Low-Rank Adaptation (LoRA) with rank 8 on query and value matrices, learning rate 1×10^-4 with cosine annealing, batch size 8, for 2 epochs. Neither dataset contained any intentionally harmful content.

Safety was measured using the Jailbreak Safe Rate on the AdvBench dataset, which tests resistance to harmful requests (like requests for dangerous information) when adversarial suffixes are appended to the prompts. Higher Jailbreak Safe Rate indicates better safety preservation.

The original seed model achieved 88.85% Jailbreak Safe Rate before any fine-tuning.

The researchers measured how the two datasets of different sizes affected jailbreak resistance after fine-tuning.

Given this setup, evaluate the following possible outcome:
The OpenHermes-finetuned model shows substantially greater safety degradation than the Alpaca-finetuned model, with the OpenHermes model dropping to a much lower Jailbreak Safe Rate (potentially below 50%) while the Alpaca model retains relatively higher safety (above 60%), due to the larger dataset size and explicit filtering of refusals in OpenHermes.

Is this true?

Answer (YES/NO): NO